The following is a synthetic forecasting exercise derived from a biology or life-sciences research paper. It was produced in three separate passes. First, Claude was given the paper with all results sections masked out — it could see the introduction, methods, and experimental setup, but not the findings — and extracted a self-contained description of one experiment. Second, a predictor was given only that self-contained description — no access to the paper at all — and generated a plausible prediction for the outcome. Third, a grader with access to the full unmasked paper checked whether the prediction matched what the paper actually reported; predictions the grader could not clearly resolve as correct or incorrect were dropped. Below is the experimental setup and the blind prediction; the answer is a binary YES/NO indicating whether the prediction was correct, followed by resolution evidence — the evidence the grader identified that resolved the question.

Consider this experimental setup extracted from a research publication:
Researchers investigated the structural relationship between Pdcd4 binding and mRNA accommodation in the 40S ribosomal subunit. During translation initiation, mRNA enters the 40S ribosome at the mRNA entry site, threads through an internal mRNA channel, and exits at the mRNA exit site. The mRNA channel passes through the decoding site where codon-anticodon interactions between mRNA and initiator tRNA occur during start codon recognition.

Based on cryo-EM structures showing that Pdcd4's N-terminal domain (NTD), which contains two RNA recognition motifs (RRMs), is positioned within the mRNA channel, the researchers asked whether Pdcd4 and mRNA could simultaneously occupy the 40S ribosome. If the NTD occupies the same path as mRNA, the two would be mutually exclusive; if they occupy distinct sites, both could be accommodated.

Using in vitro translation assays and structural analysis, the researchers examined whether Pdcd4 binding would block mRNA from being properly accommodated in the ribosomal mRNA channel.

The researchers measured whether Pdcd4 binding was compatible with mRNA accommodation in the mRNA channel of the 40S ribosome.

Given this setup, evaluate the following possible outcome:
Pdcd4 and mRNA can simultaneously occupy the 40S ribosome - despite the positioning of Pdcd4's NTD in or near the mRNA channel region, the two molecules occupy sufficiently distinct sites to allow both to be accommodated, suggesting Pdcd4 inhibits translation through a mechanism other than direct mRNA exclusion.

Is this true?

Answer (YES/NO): NO